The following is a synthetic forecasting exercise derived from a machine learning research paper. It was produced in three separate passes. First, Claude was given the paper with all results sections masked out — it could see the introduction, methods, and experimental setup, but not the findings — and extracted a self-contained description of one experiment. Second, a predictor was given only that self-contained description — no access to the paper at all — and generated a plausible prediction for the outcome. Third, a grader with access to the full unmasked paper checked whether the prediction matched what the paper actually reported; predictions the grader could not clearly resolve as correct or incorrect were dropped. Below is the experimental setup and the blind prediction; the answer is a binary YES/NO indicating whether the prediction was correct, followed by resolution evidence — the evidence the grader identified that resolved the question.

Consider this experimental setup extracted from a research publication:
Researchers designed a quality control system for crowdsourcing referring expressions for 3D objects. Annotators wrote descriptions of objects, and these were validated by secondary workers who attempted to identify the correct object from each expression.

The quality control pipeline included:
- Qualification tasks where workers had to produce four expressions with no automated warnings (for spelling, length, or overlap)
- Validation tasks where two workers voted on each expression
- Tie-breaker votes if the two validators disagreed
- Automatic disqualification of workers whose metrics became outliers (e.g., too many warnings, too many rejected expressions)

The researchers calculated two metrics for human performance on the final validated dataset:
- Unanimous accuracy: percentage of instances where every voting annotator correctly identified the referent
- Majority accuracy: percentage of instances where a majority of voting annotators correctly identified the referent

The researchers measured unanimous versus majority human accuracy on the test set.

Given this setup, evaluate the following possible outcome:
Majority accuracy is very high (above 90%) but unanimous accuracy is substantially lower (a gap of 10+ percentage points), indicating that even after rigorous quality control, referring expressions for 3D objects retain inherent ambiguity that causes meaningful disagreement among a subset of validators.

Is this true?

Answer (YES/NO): NO